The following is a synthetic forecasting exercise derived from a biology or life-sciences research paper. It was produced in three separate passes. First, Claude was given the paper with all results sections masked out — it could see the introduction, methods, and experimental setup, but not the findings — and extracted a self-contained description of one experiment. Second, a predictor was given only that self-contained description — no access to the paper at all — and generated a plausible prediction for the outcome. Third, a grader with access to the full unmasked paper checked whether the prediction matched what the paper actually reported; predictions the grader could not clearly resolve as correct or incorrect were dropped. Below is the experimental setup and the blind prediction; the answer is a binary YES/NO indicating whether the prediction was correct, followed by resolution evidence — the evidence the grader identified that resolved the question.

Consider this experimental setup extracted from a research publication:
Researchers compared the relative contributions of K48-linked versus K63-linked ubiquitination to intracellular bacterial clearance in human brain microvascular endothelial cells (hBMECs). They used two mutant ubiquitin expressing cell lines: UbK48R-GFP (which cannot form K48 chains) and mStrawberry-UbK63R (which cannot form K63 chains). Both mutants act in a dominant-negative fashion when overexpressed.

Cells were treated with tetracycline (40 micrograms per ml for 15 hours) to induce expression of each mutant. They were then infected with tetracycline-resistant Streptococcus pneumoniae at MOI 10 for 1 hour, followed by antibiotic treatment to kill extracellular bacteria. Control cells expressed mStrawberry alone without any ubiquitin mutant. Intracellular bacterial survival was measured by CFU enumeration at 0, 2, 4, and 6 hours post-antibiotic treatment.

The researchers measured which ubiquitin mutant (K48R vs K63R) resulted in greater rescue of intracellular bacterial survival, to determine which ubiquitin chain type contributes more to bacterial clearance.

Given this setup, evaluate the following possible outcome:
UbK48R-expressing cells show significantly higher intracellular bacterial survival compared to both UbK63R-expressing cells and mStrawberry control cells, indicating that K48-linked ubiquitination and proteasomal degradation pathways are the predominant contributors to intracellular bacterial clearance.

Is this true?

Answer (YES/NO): YES